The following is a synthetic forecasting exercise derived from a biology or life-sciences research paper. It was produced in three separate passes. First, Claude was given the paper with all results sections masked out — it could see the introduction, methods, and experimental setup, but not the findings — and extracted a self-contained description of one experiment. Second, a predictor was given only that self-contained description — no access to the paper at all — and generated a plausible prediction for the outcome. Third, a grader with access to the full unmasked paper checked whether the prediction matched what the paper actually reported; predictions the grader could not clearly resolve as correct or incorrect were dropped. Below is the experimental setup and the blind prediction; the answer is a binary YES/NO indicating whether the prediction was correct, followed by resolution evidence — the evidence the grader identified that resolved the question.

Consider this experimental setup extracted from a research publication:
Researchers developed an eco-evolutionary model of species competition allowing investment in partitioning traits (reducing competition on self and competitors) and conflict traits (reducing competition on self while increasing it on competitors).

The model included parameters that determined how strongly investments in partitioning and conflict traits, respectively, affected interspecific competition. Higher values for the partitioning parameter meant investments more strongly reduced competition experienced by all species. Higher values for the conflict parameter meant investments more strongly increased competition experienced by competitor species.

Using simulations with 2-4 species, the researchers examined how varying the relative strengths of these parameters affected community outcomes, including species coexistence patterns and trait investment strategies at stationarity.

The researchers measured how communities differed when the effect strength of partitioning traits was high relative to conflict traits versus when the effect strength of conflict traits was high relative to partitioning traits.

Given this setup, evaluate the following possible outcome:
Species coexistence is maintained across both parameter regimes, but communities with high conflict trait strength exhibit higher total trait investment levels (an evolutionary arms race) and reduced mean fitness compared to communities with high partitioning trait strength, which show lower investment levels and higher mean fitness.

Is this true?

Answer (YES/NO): NO